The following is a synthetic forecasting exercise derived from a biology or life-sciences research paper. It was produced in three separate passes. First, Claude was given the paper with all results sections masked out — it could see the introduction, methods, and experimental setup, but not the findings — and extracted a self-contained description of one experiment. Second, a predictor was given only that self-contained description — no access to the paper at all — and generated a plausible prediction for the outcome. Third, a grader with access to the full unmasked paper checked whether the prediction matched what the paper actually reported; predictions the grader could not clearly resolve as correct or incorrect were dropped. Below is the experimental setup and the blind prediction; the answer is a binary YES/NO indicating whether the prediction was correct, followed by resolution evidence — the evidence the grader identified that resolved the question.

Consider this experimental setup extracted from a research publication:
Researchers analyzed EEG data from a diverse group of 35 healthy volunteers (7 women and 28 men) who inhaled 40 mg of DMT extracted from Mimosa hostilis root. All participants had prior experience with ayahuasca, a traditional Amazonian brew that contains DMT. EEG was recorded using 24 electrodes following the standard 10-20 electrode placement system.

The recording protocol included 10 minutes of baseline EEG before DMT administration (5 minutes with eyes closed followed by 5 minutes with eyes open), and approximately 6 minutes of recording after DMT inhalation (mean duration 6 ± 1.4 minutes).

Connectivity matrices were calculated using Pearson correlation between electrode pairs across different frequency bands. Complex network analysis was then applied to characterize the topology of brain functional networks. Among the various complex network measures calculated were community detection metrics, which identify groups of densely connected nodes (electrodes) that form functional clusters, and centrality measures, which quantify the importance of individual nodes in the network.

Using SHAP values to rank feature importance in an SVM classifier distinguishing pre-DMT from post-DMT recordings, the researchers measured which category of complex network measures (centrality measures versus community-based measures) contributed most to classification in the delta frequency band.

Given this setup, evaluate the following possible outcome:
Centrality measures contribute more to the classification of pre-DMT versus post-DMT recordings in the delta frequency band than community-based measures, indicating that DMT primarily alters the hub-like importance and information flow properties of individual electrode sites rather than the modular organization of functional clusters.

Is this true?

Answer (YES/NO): YES